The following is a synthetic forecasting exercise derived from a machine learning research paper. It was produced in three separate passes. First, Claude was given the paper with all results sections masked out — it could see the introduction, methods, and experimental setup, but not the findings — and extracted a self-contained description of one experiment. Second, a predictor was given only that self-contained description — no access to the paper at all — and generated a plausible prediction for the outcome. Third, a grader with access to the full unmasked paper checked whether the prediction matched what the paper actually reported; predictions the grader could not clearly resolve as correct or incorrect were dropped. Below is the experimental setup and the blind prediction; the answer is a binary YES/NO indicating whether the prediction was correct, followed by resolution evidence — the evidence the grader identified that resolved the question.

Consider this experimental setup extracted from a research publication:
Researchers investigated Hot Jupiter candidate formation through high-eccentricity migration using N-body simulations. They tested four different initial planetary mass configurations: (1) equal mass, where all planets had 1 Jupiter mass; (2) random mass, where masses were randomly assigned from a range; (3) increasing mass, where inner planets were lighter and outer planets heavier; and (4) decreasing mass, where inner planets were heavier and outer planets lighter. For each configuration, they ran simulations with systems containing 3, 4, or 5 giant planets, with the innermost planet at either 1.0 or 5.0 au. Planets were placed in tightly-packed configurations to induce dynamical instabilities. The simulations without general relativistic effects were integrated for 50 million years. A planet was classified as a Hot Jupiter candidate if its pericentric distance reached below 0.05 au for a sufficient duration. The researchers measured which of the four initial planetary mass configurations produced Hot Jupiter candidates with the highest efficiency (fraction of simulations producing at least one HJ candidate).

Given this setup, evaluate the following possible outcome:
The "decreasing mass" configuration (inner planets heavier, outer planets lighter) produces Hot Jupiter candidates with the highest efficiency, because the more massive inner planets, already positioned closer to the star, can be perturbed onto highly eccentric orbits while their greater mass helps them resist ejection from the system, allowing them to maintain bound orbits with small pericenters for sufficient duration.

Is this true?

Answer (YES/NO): NO